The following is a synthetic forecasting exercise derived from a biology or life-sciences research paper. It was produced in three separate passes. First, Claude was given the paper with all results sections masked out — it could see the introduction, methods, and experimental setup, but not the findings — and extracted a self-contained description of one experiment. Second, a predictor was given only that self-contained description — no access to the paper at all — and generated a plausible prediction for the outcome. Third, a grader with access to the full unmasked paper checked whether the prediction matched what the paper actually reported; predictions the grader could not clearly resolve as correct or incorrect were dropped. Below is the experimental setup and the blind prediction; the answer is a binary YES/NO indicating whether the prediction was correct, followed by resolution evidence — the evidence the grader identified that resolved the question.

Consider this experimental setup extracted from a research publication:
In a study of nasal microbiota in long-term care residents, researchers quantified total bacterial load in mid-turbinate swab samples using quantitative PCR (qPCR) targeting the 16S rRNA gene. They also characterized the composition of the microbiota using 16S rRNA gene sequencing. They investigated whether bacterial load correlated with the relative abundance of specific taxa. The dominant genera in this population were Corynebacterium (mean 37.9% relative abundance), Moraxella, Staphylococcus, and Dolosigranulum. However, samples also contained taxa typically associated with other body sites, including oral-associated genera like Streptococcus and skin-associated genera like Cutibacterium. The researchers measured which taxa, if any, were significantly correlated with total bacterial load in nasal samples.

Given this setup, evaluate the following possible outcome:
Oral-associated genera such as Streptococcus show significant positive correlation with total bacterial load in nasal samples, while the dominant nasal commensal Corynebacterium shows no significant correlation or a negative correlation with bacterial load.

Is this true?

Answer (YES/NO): NO